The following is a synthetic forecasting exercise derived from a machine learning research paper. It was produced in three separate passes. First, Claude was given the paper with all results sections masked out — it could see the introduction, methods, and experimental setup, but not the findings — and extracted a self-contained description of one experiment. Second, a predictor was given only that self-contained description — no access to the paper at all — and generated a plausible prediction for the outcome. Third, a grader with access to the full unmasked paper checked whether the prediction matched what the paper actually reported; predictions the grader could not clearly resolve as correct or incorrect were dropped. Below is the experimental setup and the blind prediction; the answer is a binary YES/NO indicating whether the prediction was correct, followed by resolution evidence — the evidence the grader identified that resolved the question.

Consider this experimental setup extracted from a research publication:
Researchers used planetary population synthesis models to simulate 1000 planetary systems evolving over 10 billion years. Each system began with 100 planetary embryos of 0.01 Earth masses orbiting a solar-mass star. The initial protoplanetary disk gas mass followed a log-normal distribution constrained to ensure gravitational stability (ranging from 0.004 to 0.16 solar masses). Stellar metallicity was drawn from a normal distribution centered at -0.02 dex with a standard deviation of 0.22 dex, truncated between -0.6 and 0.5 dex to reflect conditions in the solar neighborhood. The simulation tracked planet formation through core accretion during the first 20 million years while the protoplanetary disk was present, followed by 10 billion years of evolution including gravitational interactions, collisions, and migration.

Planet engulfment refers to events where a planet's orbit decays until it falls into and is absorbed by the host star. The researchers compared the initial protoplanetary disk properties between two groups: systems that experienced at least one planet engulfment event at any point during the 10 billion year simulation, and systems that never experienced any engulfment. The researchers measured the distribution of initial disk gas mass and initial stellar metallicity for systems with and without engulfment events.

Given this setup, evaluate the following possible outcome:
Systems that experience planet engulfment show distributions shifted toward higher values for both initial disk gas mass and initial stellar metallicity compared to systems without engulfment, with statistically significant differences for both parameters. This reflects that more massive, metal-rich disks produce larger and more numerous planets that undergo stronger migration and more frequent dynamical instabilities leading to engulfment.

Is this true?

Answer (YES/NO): YES